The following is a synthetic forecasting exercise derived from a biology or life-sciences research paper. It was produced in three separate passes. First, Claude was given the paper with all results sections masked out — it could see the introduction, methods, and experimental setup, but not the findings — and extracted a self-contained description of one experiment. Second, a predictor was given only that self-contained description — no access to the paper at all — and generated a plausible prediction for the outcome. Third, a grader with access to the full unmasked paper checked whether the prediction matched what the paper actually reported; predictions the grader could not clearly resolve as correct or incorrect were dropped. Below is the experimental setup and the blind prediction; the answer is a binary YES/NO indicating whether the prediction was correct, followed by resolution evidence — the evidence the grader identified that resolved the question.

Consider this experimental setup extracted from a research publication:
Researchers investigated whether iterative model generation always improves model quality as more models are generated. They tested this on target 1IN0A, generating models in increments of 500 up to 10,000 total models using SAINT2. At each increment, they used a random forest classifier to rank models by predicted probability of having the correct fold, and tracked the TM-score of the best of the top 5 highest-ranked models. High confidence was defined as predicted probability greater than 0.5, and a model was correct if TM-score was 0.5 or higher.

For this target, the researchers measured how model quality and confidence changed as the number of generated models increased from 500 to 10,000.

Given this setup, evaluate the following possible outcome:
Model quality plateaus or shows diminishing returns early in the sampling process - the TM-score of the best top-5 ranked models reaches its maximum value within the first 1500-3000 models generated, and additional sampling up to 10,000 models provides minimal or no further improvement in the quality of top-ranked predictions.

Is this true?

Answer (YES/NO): NO